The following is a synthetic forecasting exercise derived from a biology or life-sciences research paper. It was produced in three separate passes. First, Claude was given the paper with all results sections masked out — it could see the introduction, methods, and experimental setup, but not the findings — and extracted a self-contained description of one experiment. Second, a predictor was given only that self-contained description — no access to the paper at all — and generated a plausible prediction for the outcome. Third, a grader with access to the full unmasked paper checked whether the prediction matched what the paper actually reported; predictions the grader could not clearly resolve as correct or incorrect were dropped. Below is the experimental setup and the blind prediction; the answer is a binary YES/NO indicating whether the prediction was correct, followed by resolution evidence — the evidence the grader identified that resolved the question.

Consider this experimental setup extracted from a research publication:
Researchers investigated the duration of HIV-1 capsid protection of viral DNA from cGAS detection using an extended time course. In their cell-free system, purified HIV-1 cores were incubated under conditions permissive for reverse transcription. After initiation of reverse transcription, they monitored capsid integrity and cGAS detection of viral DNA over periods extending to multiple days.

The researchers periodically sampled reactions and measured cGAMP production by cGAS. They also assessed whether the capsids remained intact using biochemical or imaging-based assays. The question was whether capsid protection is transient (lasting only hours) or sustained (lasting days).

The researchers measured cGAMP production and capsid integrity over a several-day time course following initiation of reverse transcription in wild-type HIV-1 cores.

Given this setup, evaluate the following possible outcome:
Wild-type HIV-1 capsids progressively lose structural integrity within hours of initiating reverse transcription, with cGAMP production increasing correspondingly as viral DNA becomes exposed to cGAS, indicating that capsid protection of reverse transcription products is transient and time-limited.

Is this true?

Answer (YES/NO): NO